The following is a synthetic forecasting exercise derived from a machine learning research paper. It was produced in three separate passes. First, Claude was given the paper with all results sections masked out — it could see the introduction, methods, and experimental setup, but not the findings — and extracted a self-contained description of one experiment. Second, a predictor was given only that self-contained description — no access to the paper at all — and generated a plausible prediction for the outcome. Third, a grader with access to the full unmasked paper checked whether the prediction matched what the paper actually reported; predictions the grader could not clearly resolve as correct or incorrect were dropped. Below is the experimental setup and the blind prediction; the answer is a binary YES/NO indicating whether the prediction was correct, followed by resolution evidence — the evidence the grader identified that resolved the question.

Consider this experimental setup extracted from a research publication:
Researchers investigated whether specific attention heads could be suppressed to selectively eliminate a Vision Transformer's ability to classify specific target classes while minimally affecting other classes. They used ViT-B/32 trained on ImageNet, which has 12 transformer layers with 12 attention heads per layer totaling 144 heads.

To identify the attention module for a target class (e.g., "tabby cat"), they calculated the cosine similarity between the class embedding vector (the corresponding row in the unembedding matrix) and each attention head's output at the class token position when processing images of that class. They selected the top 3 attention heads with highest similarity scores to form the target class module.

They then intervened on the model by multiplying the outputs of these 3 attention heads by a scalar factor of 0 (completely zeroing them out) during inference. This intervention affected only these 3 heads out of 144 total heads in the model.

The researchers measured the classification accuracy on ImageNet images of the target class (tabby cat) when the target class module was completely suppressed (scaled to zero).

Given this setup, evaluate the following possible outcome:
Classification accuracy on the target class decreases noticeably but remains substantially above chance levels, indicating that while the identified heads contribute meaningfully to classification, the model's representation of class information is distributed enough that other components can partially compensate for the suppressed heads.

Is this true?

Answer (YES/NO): NO